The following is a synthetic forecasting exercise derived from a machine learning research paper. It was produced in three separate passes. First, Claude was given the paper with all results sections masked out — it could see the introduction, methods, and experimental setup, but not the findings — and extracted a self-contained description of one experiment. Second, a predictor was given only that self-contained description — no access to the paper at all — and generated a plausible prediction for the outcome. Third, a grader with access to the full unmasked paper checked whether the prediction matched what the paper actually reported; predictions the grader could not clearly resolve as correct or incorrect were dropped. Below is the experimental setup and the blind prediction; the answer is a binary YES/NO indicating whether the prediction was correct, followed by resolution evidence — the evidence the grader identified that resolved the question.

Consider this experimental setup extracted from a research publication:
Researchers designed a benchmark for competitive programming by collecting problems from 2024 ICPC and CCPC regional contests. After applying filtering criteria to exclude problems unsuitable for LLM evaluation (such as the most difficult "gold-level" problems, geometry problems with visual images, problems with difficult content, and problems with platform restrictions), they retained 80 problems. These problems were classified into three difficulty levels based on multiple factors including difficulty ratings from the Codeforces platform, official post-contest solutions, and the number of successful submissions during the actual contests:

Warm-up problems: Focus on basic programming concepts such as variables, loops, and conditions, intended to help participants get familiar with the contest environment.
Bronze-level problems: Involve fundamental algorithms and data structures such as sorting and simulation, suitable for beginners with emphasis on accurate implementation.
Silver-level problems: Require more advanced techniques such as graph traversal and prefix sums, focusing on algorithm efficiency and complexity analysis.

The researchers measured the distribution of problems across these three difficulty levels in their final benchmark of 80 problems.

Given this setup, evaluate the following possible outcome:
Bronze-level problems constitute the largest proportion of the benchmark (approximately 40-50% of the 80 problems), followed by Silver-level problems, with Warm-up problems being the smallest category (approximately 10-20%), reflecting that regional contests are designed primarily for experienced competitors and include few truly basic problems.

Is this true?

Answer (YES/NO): YES